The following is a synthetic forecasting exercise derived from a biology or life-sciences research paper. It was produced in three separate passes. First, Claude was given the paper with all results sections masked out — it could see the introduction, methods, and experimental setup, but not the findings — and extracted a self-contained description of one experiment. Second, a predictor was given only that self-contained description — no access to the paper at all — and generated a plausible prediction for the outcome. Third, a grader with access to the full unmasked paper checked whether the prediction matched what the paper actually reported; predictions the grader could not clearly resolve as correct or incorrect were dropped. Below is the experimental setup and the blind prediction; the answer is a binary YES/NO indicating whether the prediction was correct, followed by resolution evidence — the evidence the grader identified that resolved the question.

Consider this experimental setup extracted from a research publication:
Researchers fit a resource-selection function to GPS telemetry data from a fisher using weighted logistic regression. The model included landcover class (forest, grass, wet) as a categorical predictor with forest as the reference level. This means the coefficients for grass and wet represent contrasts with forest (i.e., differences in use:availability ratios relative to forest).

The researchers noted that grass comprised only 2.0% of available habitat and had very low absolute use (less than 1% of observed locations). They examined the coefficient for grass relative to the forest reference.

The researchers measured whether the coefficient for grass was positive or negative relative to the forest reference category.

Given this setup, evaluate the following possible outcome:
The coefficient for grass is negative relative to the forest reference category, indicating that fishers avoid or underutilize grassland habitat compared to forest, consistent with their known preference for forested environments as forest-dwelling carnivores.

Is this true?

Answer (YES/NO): YES